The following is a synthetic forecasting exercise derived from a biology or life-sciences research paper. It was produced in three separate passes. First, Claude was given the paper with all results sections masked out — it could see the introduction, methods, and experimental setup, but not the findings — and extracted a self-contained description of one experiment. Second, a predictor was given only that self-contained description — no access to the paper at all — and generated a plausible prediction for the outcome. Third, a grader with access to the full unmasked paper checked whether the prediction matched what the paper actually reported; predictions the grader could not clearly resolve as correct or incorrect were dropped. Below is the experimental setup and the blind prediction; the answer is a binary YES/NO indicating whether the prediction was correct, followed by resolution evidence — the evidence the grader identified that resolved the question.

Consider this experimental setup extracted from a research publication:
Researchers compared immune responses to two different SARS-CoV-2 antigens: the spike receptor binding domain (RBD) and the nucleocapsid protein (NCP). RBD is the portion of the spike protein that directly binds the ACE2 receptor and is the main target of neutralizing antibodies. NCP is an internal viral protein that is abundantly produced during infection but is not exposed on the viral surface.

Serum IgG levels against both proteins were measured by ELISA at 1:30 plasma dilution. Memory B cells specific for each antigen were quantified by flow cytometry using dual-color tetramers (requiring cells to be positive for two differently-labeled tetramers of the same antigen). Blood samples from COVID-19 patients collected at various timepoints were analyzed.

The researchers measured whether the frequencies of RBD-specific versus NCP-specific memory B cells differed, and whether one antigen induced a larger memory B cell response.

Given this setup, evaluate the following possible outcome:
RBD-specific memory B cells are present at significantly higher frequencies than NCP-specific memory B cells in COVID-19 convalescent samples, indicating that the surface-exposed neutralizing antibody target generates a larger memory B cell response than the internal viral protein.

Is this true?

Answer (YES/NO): NO